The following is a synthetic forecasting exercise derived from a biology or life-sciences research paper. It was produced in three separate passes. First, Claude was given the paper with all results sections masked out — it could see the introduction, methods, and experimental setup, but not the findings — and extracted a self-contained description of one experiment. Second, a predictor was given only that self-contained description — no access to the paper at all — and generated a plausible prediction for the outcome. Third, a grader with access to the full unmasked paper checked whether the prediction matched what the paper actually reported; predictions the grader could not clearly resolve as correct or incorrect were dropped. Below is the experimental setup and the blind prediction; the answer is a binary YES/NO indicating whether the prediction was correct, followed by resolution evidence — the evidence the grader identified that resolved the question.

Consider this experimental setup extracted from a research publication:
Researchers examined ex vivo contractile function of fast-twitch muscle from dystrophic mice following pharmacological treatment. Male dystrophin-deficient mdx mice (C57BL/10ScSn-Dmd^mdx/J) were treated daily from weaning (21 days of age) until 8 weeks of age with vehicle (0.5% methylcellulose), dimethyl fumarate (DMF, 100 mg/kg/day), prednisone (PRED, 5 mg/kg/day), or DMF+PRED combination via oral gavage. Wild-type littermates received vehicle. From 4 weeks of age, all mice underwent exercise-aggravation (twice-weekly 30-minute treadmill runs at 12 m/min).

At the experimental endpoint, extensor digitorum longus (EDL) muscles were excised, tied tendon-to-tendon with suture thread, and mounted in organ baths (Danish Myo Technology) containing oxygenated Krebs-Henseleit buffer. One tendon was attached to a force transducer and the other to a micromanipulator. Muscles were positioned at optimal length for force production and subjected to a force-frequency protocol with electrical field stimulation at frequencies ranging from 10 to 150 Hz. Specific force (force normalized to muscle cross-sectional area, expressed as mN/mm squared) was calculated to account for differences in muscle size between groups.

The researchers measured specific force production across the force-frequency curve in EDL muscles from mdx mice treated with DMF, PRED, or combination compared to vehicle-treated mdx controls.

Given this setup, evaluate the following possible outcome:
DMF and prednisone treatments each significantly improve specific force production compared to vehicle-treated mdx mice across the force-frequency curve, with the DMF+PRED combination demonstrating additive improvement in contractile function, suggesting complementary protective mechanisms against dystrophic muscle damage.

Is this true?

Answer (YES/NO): NO